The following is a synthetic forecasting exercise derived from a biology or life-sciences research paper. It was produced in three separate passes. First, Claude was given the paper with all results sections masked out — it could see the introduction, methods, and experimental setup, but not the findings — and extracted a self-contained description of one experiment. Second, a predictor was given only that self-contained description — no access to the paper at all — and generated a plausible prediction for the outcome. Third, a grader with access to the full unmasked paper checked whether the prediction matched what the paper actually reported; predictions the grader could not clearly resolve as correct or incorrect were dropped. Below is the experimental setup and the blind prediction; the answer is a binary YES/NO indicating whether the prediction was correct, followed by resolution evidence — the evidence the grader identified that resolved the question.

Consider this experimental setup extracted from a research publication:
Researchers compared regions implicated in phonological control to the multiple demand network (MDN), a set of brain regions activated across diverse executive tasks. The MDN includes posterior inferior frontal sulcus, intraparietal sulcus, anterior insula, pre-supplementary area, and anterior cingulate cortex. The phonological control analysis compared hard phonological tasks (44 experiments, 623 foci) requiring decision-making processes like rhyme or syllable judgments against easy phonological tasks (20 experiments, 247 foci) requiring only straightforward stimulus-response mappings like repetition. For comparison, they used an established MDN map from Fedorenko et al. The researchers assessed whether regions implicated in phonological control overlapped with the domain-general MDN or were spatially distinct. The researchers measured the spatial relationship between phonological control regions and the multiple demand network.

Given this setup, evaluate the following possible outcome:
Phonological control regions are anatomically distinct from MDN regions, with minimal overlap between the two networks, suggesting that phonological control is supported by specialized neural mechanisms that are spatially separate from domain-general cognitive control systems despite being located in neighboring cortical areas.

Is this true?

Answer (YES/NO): NO